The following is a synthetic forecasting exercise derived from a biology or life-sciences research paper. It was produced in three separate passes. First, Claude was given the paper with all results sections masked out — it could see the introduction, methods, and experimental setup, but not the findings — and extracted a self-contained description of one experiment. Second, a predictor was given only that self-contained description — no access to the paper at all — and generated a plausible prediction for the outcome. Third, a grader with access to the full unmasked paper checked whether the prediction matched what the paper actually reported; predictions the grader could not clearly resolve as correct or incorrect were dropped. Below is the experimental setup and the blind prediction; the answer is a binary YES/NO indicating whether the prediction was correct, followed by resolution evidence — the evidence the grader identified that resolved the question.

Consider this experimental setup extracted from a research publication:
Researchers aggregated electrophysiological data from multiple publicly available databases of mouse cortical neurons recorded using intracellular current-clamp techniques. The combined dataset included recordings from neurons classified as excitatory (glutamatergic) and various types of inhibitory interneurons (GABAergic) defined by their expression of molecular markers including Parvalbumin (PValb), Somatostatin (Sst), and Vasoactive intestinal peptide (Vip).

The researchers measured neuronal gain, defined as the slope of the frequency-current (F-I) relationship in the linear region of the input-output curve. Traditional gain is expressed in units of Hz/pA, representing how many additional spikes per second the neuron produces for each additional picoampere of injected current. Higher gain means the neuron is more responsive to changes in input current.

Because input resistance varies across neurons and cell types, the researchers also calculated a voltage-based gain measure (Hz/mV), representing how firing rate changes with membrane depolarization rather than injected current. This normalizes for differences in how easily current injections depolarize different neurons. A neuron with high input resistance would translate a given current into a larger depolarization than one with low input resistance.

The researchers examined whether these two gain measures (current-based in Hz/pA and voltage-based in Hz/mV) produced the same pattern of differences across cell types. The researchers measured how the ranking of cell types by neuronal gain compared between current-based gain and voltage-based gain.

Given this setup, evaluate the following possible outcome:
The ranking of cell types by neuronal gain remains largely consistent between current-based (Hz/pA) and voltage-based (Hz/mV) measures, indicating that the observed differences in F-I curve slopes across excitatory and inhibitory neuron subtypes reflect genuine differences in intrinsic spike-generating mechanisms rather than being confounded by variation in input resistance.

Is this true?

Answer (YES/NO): YES